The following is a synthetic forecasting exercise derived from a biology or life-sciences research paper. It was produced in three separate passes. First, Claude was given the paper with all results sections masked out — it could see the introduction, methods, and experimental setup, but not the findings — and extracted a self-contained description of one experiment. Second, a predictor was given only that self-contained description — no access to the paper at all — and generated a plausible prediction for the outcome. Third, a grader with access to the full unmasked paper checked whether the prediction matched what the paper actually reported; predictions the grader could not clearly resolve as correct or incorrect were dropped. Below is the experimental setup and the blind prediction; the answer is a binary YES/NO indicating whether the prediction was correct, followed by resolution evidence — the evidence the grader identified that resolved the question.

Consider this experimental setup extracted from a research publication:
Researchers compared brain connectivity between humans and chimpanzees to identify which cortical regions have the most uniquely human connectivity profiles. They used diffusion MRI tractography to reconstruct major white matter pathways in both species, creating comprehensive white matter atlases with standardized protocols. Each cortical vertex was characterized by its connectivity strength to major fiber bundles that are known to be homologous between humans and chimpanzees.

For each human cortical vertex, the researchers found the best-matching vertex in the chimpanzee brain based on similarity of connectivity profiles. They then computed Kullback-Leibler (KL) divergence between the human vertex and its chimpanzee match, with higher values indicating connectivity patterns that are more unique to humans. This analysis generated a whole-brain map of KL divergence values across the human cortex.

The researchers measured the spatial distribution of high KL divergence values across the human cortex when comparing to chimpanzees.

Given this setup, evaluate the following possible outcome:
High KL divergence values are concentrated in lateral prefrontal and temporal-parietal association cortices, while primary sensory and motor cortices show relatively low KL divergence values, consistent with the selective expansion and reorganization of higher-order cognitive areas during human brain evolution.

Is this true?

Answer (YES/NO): NO